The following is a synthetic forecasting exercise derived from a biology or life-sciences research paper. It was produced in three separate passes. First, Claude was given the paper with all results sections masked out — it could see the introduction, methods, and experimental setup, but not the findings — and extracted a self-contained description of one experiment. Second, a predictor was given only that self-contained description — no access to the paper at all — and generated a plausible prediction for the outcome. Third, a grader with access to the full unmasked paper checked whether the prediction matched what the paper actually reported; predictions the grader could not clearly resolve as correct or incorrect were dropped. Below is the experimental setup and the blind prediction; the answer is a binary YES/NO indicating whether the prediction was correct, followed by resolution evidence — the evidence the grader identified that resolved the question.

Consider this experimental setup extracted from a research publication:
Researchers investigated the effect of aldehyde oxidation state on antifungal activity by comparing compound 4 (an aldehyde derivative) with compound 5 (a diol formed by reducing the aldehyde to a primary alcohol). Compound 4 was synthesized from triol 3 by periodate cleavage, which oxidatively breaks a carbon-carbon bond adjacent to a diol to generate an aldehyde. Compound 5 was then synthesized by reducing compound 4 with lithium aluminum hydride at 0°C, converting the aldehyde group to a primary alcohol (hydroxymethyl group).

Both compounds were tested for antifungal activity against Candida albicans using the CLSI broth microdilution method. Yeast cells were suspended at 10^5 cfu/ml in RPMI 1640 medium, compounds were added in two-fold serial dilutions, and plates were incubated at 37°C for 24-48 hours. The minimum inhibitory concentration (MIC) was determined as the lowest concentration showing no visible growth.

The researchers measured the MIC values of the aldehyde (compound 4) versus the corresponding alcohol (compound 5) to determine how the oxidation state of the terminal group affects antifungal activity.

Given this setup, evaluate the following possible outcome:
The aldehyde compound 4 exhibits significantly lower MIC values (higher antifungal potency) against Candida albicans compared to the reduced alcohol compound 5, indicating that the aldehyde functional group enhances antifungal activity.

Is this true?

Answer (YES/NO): YES